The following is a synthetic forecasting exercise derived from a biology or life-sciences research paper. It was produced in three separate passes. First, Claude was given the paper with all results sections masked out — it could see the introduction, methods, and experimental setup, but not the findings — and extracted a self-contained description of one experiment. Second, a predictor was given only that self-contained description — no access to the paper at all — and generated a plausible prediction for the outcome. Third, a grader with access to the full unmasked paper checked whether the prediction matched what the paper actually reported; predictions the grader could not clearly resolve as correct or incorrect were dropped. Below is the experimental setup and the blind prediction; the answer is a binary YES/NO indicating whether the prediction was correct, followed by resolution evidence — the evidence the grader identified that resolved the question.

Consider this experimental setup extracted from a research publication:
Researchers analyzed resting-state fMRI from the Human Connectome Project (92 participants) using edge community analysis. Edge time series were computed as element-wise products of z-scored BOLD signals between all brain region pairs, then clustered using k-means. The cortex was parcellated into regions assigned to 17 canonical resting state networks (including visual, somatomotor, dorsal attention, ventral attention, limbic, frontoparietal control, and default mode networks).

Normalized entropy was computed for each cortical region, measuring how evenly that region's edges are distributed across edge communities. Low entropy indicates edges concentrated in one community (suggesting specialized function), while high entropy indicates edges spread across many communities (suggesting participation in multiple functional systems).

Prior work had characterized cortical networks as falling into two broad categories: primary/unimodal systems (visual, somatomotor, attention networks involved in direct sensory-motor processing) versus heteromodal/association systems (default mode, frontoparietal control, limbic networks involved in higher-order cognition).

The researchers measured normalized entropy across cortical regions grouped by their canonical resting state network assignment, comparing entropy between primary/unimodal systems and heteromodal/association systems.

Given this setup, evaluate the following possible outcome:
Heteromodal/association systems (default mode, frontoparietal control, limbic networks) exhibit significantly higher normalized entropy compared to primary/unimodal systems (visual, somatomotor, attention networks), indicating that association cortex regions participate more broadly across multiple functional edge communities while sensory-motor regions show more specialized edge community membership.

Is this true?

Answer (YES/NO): NO